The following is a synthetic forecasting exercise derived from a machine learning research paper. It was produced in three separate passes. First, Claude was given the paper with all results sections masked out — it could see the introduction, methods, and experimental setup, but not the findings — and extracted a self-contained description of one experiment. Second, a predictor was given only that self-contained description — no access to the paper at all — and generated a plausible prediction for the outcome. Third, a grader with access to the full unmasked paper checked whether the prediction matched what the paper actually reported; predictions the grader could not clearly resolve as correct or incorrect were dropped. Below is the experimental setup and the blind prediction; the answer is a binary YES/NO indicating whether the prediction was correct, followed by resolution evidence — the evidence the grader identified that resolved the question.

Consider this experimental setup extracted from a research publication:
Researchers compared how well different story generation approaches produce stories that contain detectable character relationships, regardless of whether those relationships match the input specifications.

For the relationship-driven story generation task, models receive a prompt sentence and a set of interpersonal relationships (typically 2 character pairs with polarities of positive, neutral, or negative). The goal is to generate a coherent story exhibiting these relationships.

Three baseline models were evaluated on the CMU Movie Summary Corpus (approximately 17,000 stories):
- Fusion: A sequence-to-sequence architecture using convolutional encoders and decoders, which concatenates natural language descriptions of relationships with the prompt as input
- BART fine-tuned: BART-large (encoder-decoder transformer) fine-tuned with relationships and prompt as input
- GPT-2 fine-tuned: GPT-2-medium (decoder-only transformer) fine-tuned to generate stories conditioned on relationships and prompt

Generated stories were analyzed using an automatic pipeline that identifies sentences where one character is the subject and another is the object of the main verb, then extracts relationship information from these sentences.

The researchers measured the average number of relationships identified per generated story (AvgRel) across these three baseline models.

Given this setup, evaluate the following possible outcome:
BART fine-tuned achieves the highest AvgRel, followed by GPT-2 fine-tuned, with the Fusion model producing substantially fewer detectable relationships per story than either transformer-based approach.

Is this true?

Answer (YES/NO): YES